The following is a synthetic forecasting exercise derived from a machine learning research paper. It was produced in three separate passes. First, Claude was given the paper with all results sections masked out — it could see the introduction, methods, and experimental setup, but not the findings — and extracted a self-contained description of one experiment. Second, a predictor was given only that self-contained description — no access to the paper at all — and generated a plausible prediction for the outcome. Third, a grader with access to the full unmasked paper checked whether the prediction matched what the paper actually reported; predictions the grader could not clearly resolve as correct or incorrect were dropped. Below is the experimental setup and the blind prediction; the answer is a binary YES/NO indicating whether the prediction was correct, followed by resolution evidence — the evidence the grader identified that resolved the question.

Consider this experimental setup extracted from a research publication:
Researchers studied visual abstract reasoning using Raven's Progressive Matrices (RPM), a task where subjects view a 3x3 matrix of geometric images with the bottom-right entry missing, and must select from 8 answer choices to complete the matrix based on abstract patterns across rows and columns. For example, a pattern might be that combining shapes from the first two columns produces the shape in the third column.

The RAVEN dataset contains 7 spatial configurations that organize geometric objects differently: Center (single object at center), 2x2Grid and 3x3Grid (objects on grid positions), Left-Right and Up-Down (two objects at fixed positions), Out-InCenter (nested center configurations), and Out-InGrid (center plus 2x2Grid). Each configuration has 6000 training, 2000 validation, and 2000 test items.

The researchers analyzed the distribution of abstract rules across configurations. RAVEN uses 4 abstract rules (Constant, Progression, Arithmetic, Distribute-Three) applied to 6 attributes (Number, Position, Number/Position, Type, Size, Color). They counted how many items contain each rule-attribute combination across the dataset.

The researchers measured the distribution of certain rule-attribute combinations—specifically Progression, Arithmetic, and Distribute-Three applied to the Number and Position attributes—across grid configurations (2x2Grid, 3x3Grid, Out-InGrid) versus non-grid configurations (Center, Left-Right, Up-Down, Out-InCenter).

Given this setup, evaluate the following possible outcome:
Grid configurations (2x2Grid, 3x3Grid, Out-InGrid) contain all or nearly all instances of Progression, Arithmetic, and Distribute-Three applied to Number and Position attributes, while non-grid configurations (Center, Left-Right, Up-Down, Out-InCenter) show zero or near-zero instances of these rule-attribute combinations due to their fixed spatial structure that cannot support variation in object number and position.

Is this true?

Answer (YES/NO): YES